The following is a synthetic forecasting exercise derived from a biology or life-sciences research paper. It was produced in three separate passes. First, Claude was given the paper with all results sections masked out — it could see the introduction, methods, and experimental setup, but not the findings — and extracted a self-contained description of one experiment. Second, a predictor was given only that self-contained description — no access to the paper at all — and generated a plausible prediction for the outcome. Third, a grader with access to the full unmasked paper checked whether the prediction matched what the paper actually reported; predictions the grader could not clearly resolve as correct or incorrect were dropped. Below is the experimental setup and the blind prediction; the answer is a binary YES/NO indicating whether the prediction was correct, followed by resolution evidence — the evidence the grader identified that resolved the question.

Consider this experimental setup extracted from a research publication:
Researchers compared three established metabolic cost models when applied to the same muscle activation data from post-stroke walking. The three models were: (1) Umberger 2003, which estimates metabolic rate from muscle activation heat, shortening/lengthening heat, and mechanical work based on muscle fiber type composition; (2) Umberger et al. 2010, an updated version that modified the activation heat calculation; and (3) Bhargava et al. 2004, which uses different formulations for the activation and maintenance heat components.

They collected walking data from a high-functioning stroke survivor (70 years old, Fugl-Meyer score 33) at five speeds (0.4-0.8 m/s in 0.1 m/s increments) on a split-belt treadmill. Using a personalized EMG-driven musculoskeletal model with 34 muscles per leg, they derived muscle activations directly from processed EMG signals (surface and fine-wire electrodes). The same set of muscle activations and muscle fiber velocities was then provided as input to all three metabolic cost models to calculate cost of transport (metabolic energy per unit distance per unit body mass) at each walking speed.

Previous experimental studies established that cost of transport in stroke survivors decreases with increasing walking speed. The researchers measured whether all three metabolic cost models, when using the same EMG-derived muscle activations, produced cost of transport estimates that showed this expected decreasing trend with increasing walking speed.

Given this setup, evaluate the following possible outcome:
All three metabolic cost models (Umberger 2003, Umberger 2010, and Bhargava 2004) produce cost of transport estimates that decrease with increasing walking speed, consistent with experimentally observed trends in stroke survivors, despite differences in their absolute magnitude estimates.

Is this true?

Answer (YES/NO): YES